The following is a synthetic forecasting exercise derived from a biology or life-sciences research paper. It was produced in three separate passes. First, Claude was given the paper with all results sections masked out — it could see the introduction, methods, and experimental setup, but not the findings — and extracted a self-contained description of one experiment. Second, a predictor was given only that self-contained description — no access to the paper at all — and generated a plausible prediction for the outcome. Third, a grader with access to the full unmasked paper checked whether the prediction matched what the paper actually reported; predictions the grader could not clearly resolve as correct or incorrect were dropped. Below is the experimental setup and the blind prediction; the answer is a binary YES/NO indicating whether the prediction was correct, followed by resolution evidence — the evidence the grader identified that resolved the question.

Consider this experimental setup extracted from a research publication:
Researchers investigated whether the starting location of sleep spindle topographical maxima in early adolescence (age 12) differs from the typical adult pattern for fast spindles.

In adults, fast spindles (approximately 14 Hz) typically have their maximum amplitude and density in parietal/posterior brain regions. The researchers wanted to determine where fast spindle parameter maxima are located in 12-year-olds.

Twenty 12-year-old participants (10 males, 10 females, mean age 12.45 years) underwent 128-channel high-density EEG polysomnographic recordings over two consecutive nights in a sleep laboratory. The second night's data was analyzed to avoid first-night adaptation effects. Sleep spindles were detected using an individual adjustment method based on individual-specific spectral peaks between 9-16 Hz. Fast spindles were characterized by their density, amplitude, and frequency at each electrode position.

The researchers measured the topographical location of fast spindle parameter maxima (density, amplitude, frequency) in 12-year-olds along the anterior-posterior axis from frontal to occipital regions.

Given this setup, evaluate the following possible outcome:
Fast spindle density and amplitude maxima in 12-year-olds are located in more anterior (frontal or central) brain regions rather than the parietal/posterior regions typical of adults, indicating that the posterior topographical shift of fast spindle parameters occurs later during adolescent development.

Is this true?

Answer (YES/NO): YES